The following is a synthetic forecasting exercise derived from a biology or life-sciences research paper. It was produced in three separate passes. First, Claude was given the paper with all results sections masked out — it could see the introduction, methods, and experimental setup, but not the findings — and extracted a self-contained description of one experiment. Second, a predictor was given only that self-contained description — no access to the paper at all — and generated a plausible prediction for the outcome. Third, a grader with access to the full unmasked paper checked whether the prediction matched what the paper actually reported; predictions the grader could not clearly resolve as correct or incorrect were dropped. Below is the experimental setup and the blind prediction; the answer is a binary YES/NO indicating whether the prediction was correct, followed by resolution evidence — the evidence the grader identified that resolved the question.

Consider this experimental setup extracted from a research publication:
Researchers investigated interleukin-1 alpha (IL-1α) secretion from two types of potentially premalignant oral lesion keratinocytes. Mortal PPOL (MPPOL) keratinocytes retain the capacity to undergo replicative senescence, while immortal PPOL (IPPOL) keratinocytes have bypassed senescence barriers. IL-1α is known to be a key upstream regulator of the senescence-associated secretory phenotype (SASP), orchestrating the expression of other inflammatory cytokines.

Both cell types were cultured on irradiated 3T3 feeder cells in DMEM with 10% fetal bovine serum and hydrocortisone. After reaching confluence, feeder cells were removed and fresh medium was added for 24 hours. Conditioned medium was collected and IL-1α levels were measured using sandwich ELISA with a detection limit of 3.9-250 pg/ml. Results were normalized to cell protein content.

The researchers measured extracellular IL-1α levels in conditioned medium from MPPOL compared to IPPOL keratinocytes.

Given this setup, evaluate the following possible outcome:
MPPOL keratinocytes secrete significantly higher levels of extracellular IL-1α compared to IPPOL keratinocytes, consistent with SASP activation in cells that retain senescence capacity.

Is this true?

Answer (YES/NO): NO